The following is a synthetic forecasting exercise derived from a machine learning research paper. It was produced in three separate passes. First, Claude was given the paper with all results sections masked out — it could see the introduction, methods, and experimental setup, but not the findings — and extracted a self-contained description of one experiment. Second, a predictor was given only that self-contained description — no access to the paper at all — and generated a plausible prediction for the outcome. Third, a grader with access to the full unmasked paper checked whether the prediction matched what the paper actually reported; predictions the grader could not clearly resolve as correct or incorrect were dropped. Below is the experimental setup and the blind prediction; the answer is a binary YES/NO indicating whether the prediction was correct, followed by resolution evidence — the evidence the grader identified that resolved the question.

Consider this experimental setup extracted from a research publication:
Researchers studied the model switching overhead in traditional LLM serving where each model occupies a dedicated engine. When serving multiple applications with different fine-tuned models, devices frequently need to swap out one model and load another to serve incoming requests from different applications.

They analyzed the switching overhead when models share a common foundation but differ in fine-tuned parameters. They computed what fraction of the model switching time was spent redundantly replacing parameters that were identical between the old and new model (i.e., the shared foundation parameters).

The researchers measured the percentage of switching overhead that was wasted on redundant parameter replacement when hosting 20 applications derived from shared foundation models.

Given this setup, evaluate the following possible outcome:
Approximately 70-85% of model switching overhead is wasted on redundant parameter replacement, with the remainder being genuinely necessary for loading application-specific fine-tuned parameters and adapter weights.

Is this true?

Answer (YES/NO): NO